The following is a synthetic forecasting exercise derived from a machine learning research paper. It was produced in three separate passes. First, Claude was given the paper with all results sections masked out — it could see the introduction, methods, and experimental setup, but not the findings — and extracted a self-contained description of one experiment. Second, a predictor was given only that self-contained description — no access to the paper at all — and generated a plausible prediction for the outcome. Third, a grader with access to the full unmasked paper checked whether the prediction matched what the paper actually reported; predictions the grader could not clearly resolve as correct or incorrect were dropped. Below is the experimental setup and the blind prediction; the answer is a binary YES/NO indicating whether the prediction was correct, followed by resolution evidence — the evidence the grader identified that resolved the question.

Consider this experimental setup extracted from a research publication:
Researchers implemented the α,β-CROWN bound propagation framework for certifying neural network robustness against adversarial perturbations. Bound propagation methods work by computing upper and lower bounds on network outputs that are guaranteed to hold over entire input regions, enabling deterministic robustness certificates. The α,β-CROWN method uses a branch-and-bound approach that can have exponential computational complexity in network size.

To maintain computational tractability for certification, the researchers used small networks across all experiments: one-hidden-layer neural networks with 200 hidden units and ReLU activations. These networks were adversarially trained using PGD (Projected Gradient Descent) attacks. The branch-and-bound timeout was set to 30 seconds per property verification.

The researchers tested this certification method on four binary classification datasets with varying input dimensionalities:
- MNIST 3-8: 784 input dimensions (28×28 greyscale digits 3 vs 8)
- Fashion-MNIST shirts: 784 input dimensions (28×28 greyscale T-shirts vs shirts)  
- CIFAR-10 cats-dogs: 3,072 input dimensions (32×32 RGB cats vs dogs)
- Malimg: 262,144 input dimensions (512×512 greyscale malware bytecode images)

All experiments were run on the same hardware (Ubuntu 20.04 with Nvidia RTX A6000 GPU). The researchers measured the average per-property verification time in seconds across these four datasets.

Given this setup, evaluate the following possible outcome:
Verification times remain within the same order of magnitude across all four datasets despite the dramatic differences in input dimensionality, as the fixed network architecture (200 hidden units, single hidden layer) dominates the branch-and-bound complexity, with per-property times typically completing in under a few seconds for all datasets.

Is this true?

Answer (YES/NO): NO